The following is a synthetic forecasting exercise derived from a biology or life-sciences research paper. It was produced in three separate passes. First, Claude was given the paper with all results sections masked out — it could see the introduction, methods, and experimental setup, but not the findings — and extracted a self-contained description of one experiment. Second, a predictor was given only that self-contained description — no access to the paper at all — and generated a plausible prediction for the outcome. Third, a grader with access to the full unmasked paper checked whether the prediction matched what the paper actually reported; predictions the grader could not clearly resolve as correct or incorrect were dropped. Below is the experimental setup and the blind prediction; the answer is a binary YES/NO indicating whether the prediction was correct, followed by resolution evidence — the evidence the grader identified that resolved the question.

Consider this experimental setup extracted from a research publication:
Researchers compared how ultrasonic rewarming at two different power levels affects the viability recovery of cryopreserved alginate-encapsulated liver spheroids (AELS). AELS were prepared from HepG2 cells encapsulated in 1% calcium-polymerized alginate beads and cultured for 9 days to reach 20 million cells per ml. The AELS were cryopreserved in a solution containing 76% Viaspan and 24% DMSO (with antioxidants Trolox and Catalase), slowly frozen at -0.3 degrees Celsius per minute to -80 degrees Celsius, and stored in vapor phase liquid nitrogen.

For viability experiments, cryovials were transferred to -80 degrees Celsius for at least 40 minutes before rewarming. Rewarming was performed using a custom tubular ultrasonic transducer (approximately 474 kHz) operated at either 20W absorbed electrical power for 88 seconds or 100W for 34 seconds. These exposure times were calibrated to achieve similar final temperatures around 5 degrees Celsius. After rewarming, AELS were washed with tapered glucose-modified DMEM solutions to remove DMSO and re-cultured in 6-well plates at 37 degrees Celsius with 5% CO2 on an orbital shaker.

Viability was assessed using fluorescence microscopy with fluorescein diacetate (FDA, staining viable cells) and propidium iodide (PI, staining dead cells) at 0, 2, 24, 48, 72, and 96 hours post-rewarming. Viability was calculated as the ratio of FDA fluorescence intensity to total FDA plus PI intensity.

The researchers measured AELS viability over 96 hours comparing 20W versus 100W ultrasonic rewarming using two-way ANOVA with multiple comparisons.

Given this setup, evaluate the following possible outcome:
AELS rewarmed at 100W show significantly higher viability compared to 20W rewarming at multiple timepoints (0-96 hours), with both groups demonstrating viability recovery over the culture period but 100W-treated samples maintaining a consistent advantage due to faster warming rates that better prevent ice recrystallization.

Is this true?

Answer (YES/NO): NO